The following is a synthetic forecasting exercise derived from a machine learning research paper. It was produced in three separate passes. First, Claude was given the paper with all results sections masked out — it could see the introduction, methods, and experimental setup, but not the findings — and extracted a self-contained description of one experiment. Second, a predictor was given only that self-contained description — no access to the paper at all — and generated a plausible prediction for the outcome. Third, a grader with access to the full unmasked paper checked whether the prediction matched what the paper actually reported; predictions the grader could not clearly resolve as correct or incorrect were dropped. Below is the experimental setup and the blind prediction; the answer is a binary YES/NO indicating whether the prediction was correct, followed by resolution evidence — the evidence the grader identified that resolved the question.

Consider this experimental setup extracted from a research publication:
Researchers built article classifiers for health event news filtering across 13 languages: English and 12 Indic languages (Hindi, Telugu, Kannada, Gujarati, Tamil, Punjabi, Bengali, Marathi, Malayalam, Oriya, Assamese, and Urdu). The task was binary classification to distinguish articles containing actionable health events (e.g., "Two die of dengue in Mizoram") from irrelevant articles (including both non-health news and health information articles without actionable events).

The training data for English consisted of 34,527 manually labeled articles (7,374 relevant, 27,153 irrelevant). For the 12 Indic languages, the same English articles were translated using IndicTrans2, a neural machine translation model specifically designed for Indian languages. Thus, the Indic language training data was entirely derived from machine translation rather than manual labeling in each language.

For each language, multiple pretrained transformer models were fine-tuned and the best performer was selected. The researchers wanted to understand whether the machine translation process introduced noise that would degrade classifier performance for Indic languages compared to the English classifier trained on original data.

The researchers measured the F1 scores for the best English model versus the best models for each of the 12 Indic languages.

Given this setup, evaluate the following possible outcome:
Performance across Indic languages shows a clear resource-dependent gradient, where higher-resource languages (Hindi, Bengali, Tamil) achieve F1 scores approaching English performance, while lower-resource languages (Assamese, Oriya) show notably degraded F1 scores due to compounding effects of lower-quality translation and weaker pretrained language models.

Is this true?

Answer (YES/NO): NO